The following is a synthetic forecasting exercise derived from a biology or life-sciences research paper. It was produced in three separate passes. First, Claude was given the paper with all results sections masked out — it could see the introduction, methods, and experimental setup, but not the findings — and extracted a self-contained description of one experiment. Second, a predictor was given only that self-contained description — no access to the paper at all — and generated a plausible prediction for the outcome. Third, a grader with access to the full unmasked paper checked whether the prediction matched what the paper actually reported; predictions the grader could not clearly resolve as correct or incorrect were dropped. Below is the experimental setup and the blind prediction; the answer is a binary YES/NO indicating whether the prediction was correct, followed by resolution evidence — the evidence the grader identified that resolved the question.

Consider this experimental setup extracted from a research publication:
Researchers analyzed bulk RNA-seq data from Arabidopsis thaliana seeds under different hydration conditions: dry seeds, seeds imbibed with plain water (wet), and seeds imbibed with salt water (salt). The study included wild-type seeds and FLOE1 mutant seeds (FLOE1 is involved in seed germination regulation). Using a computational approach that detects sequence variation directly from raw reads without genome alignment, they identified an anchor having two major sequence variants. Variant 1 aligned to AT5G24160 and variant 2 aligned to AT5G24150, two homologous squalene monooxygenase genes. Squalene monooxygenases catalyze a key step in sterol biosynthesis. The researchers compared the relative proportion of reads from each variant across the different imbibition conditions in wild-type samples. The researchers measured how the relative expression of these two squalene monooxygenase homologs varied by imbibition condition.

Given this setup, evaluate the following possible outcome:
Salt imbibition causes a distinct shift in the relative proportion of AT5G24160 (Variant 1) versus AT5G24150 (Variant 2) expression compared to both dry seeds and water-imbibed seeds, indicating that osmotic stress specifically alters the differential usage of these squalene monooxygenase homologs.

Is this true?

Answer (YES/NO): NO